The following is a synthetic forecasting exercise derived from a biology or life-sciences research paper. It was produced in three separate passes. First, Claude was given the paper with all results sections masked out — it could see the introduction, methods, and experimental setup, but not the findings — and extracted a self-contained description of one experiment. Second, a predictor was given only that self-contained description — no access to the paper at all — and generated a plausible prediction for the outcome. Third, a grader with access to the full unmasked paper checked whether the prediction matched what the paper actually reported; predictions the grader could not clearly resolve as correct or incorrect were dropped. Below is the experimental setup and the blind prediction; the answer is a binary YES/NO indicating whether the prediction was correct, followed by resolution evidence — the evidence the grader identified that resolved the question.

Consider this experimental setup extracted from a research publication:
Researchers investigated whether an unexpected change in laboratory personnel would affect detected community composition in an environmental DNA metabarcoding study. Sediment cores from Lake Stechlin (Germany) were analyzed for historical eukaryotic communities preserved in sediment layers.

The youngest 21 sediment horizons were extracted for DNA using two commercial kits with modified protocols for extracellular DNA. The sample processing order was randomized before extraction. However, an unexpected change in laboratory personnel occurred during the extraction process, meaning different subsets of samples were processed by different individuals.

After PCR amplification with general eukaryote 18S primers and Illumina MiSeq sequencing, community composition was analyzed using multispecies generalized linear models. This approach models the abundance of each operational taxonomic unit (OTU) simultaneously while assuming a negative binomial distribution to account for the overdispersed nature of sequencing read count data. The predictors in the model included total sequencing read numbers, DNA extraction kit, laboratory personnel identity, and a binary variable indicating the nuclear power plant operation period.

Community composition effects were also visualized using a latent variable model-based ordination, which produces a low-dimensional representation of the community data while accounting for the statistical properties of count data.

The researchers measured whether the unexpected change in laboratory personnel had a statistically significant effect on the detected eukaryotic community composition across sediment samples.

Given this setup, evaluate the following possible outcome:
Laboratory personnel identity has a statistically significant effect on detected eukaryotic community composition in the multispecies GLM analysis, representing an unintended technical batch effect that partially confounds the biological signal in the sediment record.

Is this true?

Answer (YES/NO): NO